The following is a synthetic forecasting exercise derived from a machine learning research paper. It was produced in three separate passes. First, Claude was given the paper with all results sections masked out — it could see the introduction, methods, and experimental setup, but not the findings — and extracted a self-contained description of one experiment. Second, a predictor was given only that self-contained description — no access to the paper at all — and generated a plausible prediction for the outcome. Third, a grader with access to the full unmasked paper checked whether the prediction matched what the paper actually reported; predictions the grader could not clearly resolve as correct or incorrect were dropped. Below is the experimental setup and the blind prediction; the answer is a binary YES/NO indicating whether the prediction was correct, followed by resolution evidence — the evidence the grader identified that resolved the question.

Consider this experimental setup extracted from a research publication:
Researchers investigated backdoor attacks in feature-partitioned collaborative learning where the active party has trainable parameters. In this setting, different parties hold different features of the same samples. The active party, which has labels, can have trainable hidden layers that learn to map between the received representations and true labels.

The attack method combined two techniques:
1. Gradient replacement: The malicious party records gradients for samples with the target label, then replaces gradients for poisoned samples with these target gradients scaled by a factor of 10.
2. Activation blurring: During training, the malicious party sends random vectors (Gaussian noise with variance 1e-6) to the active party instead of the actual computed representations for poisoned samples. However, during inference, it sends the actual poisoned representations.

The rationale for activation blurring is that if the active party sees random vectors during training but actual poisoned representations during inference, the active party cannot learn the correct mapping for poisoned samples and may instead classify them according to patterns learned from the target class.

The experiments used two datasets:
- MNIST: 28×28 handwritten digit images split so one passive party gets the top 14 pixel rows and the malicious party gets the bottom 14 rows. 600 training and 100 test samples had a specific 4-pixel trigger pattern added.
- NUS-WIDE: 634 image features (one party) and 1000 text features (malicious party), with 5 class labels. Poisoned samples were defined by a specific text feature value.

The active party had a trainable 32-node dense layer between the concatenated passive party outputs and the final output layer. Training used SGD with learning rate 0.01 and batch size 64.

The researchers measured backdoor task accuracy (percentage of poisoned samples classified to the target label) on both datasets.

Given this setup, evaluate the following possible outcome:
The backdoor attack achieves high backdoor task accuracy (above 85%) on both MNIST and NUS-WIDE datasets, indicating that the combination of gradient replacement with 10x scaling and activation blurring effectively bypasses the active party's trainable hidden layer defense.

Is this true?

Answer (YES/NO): NO